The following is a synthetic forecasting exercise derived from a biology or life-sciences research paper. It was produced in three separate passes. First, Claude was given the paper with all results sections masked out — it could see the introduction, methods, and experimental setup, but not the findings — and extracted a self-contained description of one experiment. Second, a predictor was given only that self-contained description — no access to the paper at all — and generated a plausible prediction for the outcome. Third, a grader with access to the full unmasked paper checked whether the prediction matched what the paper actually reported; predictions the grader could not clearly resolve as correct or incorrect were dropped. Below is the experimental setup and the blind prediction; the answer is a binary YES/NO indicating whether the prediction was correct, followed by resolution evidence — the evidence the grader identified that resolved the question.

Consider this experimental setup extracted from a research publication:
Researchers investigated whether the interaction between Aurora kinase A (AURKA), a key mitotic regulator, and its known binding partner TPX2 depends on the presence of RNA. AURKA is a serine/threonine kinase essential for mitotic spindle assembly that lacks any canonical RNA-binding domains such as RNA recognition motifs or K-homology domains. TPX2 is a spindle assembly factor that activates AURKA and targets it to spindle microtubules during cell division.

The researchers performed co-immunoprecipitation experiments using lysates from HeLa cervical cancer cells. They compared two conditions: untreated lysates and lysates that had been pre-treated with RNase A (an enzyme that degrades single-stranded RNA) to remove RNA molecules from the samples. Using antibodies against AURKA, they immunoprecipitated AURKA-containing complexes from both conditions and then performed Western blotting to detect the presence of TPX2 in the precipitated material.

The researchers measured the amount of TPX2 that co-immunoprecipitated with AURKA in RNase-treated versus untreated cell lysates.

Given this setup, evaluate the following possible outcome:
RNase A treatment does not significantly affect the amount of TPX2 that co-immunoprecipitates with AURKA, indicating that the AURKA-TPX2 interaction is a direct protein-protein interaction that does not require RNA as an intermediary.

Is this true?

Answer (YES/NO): NO